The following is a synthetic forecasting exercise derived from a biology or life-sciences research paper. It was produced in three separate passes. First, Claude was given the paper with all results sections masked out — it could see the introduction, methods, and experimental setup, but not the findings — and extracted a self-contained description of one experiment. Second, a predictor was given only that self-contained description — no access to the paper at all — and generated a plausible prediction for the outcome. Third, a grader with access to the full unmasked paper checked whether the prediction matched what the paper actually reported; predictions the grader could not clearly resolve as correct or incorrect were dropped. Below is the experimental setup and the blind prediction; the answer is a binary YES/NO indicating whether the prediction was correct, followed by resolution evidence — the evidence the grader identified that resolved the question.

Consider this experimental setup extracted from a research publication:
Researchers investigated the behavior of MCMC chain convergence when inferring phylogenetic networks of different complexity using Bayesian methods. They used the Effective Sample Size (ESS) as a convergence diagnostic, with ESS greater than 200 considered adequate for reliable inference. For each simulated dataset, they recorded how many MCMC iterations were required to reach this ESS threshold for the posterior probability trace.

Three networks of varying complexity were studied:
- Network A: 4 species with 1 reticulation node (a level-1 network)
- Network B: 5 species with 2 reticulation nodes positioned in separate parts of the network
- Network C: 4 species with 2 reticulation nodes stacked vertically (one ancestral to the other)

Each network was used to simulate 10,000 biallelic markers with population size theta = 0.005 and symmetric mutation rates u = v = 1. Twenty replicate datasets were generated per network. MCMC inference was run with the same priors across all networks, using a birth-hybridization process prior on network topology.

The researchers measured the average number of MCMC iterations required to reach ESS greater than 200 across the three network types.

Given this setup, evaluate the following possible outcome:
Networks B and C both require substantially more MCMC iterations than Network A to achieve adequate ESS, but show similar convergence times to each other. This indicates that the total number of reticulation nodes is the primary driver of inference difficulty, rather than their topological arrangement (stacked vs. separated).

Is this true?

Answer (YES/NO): NO